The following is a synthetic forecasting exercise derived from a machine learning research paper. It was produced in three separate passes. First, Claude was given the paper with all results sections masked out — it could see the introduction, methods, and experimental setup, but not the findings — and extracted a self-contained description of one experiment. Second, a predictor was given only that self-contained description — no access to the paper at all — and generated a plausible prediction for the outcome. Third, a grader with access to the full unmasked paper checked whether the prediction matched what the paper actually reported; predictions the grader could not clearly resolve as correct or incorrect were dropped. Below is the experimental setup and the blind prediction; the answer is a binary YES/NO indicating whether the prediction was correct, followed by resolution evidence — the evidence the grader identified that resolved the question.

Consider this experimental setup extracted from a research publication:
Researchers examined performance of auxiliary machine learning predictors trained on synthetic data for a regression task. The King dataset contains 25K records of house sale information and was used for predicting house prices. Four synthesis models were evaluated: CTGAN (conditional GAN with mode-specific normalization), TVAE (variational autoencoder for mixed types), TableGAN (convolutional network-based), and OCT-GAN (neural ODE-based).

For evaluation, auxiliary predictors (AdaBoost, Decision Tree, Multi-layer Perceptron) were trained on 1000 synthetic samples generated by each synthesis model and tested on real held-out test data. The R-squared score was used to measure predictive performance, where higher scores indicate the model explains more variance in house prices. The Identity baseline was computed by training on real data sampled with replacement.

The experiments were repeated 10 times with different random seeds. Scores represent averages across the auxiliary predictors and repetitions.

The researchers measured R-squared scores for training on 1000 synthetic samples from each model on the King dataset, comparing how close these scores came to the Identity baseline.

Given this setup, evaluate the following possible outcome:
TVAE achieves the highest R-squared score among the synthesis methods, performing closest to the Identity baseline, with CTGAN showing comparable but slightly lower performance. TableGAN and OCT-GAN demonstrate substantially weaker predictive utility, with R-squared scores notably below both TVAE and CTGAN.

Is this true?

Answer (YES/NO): NO